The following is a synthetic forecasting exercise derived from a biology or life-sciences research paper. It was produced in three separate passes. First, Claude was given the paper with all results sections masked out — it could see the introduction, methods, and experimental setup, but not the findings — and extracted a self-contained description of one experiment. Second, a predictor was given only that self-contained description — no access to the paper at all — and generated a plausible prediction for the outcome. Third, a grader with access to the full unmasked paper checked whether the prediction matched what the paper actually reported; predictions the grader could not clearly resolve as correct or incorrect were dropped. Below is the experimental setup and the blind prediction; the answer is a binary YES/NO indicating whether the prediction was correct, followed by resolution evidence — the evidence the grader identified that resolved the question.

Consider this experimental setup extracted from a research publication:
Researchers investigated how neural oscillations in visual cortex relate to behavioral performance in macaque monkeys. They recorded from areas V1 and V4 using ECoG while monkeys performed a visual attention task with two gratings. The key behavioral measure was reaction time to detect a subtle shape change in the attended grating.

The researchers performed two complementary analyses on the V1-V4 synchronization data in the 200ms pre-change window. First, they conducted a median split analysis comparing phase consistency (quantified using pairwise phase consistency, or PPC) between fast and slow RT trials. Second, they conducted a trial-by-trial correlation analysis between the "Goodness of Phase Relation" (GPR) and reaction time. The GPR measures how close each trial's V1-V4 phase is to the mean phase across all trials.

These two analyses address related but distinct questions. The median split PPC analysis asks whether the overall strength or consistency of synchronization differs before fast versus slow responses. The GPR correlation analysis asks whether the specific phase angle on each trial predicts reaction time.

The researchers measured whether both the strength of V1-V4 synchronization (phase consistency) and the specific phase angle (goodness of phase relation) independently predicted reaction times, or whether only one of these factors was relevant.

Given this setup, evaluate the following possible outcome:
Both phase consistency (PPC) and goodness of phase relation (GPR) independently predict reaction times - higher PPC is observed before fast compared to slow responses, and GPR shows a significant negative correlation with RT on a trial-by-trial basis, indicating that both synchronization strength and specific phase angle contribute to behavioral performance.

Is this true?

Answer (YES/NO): YES